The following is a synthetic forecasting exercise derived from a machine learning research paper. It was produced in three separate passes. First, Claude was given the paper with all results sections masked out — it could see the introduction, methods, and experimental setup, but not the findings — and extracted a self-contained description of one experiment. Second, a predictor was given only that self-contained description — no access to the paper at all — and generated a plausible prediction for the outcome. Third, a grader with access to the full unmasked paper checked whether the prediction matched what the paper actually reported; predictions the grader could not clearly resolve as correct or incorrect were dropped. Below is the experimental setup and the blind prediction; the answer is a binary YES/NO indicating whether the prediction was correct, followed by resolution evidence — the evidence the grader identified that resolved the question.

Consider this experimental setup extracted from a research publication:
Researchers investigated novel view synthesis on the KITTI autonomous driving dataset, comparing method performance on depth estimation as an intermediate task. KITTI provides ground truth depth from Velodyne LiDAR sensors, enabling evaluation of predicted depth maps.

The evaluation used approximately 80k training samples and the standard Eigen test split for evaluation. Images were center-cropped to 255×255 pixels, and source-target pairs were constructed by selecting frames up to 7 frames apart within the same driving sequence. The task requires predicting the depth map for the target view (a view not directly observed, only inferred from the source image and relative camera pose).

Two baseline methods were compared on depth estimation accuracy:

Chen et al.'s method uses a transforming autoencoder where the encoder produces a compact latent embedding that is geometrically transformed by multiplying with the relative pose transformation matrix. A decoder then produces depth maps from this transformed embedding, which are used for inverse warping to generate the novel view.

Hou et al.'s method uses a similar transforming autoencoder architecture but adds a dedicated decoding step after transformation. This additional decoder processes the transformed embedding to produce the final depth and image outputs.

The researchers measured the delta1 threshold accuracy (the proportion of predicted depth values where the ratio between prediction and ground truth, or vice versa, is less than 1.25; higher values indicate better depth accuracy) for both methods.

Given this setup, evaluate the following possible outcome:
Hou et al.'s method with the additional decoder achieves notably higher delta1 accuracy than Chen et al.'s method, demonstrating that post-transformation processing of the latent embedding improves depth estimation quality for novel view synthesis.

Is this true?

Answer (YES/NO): NO